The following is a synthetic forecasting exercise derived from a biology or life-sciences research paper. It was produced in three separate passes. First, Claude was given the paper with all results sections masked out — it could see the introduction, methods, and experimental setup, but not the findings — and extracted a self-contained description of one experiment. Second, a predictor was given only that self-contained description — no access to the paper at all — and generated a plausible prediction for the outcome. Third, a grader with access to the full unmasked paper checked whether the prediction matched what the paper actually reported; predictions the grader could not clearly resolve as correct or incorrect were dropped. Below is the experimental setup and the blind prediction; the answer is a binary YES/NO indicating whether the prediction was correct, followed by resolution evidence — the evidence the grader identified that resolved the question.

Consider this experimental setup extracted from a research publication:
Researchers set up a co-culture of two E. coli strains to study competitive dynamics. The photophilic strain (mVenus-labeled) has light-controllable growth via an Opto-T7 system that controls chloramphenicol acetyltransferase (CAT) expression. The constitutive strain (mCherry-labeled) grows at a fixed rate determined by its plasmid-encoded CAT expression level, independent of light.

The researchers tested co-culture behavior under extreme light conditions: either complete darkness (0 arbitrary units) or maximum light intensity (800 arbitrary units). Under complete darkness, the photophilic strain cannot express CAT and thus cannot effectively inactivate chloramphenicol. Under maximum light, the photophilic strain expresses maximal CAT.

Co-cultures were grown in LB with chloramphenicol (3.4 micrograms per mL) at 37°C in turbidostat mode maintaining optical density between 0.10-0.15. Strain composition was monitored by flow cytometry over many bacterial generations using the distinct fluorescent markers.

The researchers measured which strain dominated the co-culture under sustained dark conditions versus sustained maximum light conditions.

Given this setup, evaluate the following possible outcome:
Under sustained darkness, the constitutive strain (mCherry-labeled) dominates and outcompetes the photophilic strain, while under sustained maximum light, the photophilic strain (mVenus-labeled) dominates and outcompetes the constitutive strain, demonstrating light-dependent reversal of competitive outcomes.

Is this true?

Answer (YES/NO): YES